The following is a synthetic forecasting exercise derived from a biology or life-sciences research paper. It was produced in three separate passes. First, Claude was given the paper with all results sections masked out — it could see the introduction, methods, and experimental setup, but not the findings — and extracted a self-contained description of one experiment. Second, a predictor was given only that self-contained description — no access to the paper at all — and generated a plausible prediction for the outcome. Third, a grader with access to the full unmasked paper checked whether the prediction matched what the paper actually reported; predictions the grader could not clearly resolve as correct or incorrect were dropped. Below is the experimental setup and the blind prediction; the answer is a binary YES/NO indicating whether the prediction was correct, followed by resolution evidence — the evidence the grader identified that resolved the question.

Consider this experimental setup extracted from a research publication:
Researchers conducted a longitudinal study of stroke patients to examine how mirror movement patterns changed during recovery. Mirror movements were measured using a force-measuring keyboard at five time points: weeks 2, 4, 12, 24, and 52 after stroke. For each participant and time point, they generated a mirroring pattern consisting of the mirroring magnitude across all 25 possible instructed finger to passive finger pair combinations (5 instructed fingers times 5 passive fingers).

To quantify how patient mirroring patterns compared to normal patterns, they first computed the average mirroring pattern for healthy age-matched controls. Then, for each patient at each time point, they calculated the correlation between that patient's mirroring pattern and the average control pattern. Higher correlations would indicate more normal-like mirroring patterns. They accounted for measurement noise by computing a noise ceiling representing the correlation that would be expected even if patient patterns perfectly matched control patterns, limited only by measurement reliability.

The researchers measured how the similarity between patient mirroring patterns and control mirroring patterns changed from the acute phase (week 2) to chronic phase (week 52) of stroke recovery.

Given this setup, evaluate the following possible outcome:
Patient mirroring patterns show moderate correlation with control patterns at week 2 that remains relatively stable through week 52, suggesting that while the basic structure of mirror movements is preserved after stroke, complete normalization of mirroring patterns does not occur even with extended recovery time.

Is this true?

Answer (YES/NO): NO